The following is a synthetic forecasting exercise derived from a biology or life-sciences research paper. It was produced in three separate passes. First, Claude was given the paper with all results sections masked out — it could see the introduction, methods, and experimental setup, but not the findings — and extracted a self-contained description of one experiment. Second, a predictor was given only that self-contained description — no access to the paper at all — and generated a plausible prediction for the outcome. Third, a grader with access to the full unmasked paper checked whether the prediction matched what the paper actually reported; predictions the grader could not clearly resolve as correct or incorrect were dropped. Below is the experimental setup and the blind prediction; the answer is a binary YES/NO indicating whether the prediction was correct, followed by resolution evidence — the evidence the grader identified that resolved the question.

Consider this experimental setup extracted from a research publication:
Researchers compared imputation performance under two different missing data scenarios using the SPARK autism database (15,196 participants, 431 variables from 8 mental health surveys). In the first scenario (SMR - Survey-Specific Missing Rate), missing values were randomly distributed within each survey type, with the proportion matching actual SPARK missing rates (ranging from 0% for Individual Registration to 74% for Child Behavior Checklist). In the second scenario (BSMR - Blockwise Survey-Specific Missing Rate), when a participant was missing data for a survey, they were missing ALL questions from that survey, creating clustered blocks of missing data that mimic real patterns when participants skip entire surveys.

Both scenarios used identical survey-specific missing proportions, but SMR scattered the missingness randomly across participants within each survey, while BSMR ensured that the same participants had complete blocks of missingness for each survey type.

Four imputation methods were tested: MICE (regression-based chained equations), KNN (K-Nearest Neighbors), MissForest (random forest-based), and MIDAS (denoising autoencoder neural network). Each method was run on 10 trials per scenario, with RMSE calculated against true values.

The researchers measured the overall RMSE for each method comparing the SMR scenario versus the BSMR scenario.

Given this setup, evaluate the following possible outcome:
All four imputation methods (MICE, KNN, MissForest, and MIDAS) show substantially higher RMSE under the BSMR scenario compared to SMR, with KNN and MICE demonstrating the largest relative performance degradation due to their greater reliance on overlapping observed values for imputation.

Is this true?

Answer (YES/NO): NO